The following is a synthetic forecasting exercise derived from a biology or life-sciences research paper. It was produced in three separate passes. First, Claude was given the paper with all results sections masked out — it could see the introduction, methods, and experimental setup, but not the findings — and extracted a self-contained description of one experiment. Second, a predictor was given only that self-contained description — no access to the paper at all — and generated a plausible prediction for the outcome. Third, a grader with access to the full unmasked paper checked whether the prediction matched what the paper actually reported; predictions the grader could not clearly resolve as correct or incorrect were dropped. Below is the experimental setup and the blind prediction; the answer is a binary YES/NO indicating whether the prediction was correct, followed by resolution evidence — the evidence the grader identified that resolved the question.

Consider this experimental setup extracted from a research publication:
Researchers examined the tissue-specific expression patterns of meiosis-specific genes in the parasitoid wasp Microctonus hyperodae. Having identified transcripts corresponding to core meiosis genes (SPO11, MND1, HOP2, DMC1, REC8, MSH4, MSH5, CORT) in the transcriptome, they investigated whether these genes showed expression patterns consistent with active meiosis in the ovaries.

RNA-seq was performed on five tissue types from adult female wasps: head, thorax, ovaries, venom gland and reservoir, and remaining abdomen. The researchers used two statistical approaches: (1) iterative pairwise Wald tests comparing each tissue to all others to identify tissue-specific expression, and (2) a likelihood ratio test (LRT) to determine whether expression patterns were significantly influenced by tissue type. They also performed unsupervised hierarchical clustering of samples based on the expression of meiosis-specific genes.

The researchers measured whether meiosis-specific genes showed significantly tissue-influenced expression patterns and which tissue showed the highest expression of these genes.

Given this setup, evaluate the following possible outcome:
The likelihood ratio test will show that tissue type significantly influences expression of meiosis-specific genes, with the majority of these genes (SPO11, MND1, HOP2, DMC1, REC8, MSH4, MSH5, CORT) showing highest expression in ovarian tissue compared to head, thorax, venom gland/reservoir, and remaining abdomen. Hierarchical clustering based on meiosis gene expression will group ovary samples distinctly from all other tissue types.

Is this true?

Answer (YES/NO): NO